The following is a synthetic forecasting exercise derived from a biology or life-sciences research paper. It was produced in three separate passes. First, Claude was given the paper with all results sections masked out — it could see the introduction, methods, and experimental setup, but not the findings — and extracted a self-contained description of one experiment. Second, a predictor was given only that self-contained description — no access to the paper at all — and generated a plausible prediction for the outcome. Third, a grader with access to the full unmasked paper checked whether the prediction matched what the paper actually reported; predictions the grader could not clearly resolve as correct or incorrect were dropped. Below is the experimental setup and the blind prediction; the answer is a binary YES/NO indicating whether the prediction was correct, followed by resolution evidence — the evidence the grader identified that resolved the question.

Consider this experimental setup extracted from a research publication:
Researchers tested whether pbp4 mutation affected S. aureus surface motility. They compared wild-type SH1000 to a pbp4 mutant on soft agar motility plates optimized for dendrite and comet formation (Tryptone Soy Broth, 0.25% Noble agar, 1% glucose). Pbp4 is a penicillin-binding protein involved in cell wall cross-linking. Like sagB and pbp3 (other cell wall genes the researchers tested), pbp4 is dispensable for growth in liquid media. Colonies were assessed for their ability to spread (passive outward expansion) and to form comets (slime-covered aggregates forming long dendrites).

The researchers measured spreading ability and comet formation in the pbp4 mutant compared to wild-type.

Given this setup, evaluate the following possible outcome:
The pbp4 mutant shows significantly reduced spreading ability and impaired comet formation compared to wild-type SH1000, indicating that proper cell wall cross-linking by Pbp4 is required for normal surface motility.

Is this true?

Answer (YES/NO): NO